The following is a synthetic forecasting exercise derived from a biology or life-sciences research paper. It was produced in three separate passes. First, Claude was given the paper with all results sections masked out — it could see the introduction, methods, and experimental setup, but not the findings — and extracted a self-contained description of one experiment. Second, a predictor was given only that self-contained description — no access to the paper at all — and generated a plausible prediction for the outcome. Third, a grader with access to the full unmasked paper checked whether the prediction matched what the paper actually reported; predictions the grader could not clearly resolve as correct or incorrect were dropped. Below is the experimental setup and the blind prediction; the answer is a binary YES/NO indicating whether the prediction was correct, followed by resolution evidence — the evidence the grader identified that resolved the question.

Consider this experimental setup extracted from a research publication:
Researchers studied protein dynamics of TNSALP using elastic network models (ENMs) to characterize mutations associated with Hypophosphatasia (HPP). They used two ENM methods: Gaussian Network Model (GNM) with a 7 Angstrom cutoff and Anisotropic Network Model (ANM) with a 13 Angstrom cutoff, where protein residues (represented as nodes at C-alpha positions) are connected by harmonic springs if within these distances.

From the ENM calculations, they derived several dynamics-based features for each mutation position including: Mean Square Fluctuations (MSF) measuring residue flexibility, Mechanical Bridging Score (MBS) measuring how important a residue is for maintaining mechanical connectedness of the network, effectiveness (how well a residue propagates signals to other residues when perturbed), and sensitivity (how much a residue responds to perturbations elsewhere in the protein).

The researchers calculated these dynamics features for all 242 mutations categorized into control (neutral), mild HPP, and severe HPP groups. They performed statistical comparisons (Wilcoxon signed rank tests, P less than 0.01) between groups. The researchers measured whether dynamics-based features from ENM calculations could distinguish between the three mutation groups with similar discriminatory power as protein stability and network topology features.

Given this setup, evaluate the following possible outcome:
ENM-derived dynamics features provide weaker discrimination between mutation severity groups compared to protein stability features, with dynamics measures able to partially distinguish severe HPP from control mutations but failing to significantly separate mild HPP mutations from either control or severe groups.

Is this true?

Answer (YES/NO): NO